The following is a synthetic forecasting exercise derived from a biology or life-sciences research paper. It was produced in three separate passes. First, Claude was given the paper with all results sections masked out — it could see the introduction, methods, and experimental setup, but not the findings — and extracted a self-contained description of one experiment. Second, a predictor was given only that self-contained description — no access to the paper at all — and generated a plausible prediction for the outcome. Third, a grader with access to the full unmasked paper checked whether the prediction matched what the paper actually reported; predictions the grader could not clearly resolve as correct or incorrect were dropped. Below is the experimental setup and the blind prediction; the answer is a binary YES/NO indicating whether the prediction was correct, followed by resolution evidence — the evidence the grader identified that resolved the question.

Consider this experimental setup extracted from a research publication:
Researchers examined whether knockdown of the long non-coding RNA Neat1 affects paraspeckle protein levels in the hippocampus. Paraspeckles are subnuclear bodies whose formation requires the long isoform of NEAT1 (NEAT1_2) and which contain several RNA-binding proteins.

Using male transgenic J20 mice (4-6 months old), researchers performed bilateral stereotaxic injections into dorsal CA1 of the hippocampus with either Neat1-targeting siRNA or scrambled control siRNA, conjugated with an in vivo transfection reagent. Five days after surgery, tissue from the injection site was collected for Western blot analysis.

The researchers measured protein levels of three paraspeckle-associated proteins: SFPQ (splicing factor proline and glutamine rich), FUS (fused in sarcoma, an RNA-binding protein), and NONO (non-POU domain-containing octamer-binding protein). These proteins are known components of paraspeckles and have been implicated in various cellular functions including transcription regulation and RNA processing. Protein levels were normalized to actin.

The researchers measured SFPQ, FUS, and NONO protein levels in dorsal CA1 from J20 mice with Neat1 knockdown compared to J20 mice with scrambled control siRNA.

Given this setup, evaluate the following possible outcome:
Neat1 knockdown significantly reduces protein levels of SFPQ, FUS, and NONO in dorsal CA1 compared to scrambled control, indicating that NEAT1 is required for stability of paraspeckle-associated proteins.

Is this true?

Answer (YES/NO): NO